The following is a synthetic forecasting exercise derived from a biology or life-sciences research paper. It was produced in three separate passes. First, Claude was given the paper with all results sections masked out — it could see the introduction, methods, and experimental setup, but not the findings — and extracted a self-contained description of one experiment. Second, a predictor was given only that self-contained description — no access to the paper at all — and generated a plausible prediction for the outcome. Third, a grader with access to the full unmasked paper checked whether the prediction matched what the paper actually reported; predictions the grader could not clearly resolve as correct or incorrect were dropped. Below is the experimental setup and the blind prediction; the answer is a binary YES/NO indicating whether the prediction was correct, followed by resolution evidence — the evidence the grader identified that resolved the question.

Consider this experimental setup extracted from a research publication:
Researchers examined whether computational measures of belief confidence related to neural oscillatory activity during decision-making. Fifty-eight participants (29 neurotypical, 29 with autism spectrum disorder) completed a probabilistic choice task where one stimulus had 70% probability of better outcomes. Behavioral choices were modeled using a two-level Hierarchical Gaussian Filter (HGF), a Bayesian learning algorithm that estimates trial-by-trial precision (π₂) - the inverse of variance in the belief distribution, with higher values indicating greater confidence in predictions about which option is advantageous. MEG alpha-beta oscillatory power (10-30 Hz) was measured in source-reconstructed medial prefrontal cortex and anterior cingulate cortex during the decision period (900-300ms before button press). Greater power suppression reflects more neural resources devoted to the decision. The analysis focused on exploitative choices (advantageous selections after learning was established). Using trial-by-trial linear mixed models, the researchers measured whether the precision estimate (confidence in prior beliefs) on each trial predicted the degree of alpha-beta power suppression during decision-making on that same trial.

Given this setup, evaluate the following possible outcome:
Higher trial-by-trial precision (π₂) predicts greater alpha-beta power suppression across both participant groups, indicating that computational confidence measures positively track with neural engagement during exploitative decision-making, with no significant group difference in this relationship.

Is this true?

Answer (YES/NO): NO